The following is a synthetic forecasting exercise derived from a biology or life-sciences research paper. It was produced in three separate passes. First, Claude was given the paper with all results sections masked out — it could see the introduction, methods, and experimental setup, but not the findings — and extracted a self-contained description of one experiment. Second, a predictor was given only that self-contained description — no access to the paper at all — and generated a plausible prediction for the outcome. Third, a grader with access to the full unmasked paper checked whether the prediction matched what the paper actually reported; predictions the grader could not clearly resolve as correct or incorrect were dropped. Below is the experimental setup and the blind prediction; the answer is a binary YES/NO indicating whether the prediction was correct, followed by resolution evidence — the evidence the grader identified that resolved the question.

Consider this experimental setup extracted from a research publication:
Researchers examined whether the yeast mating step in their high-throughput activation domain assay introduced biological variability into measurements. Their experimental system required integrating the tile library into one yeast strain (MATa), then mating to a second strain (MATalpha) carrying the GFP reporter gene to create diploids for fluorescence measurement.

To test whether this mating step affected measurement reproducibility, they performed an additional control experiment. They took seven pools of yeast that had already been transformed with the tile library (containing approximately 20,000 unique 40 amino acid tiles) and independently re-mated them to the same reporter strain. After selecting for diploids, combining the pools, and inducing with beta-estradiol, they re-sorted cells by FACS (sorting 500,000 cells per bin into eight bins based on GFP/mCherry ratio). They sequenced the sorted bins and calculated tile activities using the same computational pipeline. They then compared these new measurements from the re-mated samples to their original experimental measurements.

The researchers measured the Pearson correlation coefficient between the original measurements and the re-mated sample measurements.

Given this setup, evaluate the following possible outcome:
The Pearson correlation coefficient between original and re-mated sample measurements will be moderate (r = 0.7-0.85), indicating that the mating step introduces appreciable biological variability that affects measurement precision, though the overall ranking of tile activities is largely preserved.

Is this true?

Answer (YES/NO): NO